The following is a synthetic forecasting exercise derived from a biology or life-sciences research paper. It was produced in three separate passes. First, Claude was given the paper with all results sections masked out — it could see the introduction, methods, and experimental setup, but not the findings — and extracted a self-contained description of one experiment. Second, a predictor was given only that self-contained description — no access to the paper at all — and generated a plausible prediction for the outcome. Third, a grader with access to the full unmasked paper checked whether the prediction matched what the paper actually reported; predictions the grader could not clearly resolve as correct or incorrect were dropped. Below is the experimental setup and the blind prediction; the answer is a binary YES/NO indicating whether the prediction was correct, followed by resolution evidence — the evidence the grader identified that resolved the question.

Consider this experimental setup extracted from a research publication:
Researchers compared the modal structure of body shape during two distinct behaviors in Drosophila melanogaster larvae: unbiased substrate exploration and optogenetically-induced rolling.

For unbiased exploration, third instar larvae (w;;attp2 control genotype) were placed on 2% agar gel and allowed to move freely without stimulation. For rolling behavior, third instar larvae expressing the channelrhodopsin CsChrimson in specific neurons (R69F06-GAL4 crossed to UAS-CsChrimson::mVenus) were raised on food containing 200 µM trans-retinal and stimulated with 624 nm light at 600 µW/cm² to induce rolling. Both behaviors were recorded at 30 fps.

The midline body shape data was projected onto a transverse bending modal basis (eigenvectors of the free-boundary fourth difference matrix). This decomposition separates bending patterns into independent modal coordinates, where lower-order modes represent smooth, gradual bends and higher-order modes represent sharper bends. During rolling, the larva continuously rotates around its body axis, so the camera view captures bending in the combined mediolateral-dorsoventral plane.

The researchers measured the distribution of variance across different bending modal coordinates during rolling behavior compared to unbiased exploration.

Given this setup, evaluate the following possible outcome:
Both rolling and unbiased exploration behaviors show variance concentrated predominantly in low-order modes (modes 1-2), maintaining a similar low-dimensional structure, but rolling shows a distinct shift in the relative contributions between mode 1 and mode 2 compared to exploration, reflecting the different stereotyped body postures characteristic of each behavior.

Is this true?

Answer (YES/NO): YES